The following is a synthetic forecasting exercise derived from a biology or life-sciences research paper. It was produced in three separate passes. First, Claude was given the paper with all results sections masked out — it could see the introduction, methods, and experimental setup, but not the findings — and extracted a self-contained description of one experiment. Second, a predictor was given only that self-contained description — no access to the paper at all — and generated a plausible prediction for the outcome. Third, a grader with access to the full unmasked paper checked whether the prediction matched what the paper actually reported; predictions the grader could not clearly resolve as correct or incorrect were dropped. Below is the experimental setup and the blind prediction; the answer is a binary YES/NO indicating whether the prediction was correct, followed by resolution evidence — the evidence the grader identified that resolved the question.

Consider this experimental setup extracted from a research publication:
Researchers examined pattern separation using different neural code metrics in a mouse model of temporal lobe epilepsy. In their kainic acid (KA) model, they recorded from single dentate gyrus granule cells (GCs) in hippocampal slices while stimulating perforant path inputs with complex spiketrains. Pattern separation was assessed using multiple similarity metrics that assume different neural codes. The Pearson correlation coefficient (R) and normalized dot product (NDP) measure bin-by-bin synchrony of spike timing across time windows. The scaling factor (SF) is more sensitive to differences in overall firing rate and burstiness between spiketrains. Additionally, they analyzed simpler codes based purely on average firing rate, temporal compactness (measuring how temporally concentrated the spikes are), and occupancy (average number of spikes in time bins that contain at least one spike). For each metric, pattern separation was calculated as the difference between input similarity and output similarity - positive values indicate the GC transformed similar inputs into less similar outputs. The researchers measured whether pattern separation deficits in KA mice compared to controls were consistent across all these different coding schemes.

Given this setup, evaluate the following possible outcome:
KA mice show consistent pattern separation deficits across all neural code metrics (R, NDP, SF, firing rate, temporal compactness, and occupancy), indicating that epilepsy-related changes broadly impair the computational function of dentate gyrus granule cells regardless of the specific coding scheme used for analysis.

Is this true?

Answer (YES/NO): NO